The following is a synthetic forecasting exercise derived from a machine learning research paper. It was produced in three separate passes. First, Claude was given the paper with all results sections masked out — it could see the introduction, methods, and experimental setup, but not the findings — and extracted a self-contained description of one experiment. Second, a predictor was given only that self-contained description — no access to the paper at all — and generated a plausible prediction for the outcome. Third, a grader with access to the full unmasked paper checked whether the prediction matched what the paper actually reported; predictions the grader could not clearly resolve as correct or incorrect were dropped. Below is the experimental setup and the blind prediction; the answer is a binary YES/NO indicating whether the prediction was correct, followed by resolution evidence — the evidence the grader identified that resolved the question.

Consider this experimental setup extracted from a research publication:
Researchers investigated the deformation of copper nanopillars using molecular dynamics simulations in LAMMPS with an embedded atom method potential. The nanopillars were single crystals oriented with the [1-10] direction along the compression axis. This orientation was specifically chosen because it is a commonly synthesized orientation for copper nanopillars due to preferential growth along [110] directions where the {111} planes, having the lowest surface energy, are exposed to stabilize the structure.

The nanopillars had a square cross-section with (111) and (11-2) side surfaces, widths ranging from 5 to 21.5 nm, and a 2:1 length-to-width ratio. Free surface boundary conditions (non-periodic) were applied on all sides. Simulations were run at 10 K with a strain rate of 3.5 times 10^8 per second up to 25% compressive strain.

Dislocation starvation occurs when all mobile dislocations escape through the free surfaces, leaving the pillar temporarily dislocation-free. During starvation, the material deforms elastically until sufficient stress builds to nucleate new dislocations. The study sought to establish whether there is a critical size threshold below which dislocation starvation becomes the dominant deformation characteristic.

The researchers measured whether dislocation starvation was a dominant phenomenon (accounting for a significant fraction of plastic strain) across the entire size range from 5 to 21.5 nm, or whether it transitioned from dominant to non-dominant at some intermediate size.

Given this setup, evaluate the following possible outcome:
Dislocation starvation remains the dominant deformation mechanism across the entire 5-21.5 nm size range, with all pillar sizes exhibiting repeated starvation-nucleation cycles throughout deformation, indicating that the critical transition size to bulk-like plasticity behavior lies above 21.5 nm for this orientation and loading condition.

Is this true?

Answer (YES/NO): NO